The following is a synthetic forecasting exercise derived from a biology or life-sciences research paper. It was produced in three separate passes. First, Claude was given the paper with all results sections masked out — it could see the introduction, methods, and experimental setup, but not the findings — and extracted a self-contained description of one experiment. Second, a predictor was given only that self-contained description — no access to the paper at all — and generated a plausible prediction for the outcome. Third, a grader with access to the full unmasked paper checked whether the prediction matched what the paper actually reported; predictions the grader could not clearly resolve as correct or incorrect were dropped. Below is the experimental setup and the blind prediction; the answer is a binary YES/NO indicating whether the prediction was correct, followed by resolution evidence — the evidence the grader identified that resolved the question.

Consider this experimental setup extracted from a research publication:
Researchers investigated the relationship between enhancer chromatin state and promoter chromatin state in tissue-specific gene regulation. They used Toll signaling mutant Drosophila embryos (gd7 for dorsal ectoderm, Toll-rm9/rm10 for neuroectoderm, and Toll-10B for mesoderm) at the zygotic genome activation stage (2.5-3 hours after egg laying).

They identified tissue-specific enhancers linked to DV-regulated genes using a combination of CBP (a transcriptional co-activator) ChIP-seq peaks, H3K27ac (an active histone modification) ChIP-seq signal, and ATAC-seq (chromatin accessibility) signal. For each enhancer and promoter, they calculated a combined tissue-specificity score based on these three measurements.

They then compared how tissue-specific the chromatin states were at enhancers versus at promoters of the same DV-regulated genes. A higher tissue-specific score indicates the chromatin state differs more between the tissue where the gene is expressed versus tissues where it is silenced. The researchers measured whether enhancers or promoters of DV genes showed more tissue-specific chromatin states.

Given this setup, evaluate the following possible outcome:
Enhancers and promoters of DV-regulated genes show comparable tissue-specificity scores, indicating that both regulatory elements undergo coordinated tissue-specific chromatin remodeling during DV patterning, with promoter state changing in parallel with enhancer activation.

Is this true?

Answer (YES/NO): NO